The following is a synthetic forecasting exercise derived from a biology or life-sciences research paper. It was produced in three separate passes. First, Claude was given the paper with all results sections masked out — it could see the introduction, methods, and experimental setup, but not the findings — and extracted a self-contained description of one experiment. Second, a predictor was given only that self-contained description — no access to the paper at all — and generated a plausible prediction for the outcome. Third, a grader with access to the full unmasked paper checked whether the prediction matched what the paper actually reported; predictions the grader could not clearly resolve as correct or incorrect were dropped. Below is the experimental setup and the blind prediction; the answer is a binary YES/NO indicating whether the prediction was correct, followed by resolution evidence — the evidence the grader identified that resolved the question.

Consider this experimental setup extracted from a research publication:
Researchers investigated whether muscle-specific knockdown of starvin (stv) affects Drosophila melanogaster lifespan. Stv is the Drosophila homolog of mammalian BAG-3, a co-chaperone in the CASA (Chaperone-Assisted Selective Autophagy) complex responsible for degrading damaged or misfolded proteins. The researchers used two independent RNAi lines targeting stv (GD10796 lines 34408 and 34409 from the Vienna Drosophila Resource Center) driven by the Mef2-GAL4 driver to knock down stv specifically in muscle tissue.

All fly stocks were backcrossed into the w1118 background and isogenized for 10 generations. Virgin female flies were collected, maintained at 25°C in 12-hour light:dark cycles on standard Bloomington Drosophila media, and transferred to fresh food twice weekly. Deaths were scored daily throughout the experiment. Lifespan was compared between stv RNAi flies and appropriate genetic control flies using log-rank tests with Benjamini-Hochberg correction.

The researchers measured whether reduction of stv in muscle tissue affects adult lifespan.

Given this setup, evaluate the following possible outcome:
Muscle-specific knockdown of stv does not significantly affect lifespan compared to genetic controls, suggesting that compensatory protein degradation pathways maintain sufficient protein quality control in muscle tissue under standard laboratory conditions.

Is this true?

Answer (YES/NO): NO